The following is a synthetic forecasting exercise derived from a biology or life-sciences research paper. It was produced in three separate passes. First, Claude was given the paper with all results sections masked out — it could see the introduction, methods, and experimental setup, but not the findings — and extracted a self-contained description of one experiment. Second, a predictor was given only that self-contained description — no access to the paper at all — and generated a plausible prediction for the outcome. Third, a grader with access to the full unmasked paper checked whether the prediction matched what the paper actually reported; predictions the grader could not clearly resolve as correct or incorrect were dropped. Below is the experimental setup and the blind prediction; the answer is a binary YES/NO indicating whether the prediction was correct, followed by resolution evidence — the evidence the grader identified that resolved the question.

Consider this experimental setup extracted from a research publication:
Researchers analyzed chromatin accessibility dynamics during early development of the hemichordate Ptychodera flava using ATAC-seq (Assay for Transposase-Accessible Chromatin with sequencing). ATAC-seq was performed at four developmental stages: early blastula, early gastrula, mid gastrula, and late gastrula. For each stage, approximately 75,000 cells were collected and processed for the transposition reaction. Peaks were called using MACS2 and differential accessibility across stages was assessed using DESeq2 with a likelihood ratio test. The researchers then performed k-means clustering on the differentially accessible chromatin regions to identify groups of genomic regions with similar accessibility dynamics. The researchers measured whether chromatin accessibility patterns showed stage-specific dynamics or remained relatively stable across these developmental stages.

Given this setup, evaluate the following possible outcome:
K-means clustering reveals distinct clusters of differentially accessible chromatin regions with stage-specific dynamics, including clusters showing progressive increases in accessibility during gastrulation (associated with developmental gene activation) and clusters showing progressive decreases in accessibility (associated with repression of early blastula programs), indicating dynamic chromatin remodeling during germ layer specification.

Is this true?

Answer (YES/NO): YES